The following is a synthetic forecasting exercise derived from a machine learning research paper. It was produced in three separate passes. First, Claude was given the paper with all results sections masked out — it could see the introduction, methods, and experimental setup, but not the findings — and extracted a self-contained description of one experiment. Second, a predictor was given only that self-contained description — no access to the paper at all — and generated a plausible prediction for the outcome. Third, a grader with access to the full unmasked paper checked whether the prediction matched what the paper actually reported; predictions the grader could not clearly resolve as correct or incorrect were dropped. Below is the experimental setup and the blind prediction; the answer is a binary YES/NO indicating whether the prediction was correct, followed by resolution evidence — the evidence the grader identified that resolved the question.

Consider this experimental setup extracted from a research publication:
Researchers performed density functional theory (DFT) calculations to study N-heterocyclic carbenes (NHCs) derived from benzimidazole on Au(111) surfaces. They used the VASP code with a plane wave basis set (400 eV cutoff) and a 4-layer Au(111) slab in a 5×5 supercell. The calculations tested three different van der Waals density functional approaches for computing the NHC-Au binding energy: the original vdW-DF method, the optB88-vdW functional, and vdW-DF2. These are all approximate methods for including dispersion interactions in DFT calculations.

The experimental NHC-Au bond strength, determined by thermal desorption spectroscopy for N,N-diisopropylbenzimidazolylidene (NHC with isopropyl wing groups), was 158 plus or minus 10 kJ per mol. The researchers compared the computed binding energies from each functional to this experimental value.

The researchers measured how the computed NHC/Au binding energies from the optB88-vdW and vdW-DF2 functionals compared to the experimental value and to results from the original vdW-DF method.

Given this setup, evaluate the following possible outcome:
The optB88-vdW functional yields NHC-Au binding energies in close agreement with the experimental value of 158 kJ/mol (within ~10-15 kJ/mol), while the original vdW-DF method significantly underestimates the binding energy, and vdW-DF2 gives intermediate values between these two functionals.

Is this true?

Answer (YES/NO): NO